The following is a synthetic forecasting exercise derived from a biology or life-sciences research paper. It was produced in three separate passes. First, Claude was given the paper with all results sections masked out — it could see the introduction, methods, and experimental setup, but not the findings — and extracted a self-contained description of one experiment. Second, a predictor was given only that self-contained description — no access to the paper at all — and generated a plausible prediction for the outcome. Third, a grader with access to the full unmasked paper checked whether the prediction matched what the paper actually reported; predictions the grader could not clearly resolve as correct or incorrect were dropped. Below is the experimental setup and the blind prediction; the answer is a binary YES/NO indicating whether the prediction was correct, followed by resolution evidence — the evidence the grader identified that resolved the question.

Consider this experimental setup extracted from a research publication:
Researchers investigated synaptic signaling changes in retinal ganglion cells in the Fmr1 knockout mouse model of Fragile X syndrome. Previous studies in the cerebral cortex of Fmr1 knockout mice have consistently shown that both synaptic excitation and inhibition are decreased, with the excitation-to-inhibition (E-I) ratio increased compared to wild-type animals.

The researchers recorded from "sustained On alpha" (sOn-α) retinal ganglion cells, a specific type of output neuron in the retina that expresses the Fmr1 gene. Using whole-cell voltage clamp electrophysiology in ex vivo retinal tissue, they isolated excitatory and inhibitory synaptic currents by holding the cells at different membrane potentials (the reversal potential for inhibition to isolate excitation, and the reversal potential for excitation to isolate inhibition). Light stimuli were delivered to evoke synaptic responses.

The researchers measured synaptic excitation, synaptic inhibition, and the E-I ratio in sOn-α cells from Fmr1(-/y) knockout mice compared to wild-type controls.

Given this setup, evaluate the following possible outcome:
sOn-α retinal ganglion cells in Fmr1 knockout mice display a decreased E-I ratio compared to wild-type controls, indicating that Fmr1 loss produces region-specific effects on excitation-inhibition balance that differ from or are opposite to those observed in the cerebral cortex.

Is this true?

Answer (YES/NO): YES